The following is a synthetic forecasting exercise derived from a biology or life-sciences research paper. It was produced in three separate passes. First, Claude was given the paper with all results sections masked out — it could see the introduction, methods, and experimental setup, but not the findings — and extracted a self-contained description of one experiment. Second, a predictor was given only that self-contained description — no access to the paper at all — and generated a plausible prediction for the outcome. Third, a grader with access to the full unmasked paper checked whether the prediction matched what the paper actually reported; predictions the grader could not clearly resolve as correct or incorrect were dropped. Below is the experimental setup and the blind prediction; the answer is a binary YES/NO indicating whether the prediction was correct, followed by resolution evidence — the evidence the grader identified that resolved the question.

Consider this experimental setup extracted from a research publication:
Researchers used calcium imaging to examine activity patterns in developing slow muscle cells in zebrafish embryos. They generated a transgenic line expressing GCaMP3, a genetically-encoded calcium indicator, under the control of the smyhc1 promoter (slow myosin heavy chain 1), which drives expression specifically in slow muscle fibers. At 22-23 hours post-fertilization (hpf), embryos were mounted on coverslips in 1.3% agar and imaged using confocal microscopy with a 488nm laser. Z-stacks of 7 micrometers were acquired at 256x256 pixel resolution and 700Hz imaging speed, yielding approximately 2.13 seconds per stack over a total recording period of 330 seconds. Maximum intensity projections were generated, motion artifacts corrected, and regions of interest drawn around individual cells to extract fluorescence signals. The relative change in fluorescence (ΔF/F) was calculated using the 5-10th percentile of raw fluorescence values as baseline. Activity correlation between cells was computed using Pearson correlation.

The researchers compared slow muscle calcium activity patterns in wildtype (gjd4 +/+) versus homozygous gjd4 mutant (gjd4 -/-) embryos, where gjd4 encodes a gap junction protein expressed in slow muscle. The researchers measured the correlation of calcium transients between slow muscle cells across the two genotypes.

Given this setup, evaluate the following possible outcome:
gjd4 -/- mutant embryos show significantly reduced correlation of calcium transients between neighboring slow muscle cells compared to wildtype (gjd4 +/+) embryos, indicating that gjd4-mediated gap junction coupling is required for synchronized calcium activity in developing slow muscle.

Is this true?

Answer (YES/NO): YES